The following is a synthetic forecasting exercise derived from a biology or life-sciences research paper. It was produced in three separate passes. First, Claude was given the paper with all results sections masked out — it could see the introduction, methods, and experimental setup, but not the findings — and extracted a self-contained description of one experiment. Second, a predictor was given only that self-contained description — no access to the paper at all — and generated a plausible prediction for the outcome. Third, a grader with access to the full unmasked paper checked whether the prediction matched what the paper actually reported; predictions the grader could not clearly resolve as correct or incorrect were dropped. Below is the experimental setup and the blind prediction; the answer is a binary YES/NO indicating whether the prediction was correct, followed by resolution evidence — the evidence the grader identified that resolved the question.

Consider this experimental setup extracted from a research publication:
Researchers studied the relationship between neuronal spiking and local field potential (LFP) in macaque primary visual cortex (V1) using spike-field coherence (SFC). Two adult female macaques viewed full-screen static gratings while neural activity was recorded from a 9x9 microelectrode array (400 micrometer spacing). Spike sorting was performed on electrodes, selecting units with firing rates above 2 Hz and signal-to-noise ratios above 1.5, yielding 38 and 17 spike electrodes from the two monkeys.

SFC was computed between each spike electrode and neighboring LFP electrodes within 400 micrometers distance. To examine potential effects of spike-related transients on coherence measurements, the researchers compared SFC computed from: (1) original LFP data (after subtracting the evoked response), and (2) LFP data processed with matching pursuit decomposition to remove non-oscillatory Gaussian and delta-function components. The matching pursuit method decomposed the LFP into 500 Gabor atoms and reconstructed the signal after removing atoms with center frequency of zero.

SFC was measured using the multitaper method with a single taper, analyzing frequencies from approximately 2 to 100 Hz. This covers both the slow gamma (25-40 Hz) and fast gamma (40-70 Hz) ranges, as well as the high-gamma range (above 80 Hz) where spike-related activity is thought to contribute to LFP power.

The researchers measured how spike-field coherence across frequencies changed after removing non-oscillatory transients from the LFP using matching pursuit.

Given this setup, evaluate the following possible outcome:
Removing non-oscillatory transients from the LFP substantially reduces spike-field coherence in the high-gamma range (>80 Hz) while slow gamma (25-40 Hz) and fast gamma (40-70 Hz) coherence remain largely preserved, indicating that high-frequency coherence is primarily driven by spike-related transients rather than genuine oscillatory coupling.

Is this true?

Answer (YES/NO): NO